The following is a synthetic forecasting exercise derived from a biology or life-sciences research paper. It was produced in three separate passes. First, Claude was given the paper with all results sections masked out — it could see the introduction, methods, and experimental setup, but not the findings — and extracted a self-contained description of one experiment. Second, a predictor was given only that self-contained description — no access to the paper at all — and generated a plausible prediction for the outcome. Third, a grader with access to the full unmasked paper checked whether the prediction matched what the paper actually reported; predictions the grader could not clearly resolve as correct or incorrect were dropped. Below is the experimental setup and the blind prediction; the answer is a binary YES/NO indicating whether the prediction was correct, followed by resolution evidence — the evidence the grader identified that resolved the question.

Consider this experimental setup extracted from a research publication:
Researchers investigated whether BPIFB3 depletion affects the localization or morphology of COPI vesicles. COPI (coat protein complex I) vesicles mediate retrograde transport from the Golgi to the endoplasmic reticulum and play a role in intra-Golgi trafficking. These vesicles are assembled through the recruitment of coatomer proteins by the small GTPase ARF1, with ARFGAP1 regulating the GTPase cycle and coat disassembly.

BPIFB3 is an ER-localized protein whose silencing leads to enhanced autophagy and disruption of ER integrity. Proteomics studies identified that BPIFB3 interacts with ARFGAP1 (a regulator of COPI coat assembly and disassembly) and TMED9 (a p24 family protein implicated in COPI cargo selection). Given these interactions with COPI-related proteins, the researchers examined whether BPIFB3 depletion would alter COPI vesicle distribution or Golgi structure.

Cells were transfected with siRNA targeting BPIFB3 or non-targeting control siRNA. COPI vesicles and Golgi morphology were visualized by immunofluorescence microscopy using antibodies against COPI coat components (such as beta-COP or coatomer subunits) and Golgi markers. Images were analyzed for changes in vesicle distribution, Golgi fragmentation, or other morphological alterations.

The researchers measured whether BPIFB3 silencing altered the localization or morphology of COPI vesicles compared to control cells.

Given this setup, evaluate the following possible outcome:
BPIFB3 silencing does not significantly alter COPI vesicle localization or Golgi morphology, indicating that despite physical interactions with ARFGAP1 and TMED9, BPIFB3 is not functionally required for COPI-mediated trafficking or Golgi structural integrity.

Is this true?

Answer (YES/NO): YES